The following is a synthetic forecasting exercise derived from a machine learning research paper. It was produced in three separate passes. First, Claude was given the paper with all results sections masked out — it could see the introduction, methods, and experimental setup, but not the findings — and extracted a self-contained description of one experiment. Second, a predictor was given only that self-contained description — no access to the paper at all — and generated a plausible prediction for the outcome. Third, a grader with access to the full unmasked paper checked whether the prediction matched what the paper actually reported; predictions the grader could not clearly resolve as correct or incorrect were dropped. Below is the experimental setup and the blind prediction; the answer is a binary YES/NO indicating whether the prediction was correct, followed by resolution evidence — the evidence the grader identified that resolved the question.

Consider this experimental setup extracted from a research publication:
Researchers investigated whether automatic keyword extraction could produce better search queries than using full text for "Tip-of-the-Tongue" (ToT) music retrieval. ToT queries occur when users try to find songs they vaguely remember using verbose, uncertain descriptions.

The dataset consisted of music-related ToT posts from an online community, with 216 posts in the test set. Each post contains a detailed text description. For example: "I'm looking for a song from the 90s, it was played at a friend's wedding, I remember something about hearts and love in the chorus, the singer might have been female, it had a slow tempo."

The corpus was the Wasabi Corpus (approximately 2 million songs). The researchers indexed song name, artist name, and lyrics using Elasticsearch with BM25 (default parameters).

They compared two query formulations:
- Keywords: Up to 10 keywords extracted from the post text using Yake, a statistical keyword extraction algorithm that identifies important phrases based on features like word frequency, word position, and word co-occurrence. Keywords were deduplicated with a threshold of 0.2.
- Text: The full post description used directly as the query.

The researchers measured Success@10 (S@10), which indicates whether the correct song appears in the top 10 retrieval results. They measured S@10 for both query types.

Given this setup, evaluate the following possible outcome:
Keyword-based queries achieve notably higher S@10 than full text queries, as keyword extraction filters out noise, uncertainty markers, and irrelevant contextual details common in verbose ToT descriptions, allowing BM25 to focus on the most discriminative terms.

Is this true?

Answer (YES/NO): NO